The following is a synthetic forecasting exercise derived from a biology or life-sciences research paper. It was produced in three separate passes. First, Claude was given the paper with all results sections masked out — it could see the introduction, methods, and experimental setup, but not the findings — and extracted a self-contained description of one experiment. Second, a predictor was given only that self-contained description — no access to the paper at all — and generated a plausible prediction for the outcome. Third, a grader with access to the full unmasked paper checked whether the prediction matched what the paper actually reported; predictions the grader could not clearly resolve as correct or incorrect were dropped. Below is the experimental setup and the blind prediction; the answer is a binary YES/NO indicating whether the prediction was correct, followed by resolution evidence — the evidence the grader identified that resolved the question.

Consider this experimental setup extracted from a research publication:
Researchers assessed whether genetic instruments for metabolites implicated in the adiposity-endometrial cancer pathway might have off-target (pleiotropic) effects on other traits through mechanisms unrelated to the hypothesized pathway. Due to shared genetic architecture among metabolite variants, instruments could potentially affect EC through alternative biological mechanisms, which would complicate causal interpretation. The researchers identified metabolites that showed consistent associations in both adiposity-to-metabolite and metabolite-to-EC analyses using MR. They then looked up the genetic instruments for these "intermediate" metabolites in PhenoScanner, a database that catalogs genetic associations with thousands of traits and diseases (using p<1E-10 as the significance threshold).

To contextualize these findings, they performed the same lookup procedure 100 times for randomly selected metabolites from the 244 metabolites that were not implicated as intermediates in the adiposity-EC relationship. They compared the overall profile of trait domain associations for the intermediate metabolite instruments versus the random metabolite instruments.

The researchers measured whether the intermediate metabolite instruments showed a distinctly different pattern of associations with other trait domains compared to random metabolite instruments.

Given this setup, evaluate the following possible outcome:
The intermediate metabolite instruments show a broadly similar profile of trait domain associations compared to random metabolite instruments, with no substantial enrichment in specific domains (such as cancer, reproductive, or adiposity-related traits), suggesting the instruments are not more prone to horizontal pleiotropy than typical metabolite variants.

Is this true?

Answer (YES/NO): NO